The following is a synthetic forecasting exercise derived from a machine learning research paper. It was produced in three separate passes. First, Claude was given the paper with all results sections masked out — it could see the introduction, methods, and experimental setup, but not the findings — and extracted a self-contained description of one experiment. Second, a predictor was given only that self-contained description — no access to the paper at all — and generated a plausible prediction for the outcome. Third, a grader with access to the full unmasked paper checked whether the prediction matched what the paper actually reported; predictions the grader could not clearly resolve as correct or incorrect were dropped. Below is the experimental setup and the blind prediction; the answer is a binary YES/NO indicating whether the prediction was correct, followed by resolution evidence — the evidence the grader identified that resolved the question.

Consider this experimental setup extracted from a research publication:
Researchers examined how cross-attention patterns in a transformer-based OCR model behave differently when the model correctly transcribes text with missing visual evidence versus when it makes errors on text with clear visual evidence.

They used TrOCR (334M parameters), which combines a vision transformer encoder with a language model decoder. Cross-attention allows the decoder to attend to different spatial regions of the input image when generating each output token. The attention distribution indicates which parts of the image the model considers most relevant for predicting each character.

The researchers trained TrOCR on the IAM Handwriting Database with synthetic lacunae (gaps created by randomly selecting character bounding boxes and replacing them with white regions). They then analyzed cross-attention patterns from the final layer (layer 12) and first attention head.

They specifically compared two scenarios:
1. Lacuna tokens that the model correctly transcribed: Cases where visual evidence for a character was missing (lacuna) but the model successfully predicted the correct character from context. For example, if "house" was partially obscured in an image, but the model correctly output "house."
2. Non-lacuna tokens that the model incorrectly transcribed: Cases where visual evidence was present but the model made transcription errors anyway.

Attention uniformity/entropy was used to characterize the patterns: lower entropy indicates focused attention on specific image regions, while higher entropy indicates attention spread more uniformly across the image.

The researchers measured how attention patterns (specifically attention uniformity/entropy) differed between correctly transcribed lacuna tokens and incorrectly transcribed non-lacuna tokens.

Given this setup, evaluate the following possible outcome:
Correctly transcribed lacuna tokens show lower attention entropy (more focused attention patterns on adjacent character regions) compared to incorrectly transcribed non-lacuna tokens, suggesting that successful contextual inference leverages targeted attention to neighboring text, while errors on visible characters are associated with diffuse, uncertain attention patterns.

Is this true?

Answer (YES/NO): NO